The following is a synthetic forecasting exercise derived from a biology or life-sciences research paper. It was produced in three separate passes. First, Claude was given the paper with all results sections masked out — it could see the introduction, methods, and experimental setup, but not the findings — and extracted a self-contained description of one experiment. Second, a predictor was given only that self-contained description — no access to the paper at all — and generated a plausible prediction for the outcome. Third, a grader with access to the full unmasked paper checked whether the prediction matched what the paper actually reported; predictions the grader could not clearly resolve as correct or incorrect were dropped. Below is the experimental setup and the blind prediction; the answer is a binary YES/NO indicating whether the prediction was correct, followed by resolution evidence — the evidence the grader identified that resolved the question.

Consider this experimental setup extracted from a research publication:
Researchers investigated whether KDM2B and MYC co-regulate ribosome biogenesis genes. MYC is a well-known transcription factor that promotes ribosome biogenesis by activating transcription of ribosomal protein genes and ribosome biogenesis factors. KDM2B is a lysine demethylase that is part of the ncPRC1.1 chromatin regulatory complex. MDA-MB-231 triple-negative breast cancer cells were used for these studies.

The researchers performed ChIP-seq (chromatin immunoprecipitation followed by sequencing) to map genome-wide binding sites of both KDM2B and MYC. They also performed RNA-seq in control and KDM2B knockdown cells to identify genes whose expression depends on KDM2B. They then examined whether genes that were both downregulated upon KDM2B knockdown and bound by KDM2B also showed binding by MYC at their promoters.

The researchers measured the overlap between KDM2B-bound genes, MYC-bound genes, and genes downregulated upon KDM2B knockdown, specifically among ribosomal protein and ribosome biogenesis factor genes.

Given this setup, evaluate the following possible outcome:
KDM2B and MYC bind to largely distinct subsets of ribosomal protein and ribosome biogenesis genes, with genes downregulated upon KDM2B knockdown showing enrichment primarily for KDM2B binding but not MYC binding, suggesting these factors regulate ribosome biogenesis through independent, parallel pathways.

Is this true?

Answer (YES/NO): NO